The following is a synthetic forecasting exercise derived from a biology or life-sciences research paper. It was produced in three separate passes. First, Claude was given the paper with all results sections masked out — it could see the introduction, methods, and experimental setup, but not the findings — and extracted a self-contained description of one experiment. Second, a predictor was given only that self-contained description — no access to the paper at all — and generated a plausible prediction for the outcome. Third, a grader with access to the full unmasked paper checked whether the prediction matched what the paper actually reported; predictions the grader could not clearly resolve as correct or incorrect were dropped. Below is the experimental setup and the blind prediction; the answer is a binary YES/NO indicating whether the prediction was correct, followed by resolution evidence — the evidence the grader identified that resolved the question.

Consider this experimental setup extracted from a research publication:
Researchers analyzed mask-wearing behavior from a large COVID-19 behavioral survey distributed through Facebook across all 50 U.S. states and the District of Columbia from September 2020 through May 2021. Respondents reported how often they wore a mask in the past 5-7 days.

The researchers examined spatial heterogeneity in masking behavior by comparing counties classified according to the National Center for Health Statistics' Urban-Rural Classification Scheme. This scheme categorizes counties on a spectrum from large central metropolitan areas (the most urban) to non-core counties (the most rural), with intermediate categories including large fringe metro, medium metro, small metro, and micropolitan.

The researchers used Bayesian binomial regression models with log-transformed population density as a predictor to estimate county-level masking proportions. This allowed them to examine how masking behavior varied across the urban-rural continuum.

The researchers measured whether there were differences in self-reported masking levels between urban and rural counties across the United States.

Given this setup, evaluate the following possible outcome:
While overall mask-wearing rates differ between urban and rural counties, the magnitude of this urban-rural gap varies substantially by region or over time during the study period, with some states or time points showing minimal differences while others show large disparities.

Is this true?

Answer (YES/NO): NO